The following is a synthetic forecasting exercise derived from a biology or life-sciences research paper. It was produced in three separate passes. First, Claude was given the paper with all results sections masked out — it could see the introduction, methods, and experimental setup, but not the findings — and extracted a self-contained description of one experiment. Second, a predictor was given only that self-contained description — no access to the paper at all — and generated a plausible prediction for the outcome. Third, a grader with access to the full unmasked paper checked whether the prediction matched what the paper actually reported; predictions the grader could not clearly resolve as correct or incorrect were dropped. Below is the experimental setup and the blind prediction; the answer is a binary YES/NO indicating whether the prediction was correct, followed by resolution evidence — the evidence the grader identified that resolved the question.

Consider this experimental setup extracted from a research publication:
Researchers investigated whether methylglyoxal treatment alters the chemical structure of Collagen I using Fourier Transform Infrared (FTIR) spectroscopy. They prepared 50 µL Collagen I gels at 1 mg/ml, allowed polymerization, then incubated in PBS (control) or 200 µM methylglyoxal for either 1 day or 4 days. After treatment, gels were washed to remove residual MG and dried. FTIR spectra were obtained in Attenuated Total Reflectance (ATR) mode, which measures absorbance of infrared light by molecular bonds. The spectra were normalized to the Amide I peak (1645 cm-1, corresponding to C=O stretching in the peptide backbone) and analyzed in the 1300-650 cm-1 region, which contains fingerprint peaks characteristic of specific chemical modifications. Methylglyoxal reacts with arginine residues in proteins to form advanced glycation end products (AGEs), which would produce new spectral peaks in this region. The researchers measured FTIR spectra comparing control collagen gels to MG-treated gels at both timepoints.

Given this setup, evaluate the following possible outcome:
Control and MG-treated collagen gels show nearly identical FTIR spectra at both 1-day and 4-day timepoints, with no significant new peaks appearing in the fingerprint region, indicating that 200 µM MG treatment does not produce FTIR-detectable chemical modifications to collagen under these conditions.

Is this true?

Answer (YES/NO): NO